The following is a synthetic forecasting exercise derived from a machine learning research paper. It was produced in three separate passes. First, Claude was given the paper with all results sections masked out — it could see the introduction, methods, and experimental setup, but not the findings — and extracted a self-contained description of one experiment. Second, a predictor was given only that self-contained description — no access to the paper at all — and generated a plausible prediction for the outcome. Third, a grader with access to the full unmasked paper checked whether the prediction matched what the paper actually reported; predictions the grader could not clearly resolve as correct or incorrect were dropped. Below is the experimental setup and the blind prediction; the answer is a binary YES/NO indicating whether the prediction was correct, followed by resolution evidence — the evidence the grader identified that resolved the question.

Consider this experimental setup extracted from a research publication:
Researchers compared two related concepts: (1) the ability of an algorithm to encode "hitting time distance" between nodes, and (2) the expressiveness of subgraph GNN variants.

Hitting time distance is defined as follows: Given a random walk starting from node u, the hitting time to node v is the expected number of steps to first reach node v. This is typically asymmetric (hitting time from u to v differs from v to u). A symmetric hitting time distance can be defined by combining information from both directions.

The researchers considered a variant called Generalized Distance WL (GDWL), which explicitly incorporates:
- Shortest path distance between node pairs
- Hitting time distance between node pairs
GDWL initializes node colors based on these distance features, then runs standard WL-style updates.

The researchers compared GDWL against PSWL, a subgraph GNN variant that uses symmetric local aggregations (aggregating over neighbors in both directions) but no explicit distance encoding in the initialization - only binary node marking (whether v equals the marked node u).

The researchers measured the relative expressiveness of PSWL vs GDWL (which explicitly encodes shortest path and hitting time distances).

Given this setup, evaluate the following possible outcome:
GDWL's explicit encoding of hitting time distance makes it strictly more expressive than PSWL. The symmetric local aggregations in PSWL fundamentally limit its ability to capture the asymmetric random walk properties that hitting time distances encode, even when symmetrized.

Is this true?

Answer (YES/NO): NO